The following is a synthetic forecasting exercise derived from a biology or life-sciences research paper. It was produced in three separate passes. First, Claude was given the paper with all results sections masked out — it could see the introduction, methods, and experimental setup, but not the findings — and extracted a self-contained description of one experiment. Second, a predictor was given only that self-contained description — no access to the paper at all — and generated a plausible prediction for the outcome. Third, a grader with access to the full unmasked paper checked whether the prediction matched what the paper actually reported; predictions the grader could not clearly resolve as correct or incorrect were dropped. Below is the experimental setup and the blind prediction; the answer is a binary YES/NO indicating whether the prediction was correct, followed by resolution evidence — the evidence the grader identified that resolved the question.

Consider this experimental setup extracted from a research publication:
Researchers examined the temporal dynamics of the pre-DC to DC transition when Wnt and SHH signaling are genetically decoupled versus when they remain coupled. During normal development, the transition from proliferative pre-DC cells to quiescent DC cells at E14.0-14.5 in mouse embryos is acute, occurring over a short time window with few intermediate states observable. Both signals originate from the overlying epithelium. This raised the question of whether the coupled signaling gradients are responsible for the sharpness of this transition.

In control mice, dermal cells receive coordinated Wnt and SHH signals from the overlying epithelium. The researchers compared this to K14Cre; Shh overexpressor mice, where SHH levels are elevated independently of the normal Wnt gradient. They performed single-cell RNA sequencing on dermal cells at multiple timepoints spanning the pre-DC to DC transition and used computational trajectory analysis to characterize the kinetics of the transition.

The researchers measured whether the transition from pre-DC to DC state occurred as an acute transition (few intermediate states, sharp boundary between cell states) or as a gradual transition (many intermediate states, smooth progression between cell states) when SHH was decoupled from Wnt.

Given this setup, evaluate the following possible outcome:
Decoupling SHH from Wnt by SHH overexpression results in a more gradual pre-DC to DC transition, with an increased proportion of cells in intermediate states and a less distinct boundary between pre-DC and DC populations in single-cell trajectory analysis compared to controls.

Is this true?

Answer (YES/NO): NO